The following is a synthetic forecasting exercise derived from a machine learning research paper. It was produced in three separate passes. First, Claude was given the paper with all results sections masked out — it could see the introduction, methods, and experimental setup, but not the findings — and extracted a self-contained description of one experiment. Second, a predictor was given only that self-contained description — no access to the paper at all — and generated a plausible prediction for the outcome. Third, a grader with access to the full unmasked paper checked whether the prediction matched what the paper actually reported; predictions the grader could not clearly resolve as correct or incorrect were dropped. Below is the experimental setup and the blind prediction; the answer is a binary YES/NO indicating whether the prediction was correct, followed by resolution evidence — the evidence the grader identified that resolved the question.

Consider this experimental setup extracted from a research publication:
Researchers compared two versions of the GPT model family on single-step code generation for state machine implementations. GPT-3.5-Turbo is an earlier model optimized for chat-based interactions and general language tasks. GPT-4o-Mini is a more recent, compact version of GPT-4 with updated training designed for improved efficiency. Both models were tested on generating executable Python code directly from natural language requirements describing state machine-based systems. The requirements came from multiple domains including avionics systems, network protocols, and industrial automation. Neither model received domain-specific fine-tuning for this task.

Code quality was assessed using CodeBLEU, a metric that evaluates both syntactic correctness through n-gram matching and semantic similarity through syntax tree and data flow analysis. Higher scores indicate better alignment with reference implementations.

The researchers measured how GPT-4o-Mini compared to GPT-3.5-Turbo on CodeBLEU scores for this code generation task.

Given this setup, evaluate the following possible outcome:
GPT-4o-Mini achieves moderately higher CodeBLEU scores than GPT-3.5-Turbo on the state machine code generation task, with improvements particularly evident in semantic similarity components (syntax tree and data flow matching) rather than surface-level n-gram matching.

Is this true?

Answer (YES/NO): NO